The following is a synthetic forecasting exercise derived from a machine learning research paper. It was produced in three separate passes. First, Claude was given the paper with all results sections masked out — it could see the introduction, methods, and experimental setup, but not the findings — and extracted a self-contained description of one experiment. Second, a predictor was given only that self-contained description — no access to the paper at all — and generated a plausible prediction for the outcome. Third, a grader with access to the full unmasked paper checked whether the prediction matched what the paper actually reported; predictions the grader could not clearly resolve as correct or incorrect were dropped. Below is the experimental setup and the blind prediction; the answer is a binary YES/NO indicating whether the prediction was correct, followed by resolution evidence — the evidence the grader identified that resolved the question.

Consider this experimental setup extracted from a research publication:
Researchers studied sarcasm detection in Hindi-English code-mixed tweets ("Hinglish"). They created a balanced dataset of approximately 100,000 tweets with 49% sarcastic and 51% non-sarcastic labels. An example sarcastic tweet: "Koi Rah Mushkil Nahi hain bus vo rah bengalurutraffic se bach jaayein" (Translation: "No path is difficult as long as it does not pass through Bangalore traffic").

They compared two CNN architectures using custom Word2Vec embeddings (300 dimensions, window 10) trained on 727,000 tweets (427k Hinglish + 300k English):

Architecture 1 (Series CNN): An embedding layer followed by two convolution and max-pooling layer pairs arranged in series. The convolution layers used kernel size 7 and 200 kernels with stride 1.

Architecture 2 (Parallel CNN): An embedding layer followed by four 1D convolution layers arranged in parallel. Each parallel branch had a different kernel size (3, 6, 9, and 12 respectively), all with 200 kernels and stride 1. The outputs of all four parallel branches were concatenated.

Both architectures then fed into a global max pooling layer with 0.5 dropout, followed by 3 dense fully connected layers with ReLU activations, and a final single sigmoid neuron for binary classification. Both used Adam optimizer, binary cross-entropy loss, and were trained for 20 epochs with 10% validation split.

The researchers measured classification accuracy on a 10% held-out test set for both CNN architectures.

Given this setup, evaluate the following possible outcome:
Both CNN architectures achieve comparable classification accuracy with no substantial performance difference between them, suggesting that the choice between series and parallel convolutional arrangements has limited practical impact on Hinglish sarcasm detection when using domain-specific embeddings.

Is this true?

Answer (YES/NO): NO